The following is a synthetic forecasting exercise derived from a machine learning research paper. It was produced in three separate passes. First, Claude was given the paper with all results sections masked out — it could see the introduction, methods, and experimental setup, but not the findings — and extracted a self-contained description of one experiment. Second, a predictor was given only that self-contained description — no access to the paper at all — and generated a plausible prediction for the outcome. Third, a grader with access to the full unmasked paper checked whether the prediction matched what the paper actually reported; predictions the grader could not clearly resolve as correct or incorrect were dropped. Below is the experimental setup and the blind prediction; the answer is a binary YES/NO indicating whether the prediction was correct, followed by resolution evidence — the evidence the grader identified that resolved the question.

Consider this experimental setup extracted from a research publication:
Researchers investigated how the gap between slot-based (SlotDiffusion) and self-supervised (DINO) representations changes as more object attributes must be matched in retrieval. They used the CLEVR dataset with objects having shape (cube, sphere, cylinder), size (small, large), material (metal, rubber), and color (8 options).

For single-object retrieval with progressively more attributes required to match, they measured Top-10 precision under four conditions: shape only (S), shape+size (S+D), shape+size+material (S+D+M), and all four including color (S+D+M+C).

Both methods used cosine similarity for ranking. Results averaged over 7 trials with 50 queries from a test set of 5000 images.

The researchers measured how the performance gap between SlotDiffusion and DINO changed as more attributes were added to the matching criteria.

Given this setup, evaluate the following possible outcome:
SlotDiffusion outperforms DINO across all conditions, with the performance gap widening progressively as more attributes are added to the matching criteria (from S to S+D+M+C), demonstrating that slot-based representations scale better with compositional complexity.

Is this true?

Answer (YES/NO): NO